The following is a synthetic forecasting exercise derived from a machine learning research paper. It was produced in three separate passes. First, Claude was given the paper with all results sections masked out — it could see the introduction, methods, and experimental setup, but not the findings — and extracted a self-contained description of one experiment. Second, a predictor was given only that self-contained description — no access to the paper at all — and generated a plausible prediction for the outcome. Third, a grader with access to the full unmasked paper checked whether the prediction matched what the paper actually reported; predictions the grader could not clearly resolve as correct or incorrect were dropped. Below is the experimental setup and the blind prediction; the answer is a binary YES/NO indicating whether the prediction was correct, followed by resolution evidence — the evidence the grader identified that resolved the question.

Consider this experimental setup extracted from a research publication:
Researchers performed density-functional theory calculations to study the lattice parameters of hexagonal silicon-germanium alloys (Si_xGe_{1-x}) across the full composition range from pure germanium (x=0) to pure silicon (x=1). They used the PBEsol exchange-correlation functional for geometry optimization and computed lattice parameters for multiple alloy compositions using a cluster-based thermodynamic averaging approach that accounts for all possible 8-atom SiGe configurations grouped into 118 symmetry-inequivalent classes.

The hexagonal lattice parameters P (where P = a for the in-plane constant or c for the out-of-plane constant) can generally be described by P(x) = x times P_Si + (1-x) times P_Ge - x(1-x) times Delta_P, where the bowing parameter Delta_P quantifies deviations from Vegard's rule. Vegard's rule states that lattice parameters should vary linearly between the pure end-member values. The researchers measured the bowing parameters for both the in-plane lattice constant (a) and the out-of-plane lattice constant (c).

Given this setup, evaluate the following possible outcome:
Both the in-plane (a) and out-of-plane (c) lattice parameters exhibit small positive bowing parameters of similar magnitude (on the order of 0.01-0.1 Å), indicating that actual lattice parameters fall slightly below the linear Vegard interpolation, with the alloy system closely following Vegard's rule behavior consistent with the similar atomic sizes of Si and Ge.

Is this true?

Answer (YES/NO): YES